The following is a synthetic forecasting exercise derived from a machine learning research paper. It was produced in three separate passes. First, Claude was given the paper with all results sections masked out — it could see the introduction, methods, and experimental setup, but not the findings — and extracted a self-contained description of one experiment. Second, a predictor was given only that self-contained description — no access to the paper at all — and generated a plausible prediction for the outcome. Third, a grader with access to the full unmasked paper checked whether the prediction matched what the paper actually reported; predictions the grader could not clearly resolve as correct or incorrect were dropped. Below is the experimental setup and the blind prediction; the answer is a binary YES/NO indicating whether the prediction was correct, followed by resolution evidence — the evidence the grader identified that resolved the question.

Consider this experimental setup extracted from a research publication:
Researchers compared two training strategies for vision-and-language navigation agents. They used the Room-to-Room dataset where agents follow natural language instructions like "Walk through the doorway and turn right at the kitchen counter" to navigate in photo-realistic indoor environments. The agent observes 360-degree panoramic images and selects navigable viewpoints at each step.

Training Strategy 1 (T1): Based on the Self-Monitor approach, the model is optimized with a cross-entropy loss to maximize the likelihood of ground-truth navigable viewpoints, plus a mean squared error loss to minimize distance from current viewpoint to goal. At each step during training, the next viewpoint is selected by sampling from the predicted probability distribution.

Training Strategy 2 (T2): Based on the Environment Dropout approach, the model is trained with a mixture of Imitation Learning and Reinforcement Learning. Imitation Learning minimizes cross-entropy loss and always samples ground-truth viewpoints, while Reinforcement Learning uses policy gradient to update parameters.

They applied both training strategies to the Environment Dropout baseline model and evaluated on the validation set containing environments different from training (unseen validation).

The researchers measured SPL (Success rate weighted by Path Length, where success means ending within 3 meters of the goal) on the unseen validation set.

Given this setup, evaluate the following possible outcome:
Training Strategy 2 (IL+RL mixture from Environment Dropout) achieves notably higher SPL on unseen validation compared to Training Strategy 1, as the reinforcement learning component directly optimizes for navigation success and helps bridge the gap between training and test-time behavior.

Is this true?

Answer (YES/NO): YES